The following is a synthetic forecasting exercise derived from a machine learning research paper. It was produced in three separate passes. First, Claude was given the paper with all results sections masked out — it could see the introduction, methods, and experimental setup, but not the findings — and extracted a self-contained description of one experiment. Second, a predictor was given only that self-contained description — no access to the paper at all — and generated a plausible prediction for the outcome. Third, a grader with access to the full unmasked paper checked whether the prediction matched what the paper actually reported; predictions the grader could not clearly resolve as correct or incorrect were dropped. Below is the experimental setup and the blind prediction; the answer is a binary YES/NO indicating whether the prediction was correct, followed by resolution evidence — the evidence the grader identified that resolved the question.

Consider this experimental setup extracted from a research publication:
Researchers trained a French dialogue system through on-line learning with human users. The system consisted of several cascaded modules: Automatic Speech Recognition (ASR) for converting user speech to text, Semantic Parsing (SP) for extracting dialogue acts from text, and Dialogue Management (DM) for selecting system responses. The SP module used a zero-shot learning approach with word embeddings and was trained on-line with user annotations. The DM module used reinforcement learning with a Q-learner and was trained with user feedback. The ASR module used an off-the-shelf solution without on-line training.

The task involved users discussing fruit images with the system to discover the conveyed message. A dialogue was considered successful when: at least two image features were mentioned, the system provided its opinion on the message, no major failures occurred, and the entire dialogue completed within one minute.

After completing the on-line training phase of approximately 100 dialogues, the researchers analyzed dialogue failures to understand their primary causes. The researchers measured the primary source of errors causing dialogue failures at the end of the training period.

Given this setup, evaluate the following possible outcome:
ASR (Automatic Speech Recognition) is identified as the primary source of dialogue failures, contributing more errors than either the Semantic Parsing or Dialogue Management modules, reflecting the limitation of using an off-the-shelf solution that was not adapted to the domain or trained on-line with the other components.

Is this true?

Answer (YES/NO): NO